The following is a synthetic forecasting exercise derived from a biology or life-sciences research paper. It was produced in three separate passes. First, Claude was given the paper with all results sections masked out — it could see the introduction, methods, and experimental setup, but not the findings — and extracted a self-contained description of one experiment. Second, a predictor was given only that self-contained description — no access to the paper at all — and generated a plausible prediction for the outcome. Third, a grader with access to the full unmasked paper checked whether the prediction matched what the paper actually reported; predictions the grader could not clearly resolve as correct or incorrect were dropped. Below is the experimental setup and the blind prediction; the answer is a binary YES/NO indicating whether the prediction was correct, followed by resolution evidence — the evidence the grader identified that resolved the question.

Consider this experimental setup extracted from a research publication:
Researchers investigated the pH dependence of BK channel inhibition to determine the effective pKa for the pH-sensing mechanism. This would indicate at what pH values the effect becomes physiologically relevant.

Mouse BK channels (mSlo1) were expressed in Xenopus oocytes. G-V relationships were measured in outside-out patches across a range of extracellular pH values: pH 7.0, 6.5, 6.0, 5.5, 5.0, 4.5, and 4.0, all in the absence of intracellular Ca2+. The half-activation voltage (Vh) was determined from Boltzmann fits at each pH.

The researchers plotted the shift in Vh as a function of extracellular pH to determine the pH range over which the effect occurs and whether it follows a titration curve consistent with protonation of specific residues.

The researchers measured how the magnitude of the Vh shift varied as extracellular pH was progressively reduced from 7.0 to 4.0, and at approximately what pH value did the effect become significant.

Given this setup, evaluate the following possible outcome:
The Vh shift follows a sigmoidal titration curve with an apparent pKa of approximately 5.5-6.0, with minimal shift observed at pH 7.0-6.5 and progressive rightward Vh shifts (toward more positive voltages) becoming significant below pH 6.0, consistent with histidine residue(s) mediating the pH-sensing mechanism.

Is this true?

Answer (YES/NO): NO